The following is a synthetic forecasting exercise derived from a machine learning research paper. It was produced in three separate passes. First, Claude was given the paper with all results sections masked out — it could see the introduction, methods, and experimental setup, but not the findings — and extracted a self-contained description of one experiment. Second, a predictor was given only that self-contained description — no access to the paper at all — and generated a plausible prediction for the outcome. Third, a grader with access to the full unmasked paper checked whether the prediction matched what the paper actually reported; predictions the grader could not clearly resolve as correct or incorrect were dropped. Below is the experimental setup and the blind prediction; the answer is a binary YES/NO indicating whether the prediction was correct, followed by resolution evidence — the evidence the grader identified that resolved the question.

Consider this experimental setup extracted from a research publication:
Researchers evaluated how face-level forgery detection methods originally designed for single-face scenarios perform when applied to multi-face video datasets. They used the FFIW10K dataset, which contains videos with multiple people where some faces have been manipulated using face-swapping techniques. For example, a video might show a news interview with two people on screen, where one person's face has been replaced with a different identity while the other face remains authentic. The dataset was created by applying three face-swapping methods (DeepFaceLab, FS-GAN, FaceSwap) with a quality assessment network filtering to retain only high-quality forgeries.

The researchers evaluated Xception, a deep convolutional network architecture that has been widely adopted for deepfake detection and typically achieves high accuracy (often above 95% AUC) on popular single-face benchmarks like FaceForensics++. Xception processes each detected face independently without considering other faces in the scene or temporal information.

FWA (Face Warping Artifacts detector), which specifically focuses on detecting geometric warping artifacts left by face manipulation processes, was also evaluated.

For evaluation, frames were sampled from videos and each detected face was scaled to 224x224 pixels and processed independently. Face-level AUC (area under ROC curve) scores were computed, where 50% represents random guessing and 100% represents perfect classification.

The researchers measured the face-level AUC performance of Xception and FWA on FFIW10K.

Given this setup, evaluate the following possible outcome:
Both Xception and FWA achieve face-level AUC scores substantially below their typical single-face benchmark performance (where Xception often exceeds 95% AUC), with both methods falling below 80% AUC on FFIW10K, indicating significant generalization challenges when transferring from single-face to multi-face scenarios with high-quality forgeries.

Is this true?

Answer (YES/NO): YES